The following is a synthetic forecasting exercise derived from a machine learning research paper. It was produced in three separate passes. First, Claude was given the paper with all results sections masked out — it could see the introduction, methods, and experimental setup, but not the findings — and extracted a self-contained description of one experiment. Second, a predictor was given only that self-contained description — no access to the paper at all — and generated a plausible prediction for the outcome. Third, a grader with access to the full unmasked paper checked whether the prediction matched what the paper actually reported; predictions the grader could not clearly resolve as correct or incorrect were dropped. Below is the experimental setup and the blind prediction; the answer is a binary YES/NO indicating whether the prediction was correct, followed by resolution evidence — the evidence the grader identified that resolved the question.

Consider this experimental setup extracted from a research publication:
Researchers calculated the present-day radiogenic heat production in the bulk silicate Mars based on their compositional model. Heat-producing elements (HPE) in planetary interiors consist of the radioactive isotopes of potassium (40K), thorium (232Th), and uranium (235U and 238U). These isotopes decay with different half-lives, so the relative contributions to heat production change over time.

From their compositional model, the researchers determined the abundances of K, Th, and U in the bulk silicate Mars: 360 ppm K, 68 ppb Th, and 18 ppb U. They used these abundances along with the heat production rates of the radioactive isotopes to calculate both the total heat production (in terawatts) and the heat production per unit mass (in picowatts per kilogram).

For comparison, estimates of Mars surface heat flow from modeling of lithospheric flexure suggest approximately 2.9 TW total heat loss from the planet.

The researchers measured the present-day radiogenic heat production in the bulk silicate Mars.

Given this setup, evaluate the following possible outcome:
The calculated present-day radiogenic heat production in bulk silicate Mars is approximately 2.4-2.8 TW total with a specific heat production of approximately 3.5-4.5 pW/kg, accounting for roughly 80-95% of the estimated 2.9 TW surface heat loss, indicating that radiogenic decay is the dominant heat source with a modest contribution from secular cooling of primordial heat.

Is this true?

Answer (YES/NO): NO